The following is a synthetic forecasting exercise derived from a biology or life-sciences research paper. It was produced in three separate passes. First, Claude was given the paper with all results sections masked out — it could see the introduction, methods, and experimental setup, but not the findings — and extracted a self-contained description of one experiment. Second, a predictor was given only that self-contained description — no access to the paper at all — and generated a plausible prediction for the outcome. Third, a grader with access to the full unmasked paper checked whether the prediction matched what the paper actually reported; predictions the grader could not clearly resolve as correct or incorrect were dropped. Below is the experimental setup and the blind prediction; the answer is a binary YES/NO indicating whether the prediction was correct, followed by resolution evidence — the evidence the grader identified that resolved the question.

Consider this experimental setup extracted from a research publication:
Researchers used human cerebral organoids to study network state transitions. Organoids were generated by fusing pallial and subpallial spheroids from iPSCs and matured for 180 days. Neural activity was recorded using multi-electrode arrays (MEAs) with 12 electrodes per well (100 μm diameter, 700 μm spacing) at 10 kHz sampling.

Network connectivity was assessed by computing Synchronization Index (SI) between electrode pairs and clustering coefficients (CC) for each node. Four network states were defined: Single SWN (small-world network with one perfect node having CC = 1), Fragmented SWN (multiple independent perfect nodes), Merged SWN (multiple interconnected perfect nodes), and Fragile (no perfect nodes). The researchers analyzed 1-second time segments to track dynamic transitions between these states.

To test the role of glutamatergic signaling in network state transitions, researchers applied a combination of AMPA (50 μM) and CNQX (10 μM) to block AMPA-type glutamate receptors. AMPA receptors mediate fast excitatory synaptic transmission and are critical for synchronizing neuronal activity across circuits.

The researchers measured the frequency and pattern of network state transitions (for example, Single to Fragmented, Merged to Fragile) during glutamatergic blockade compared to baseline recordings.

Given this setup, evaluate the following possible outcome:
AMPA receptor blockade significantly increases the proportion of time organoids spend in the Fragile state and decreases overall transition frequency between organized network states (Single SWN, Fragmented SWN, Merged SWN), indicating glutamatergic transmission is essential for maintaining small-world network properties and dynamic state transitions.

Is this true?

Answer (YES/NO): NO